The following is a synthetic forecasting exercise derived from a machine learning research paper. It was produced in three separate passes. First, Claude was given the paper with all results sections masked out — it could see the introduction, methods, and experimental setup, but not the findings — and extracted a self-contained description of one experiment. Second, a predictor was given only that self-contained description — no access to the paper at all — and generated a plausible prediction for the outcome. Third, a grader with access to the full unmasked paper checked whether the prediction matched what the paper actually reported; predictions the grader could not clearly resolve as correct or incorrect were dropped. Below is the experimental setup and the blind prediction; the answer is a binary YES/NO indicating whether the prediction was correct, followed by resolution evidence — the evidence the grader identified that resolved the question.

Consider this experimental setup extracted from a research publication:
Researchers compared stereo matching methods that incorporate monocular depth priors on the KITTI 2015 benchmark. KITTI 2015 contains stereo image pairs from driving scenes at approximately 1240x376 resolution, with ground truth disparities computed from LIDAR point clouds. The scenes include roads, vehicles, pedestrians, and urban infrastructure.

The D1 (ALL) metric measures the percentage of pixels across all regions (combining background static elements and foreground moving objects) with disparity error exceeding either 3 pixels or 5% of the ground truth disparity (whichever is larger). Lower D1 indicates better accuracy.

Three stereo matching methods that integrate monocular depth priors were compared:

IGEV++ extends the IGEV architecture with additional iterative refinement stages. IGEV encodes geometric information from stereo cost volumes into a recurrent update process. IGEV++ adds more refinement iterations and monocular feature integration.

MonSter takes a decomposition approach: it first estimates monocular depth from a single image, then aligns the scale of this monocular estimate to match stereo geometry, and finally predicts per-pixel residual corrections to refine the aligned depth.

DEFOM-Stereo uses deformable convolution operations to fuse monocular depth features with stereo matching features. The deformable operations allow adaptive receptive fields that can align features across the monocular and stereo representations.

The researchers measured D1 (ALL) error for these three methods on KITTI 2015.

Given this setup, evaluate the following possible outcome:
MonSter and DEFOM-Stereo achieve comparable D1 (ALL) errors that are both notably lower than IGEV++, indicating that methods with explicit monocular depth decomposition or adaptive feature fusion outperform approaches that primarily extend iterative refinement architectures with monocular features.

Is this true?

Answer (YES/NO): NO